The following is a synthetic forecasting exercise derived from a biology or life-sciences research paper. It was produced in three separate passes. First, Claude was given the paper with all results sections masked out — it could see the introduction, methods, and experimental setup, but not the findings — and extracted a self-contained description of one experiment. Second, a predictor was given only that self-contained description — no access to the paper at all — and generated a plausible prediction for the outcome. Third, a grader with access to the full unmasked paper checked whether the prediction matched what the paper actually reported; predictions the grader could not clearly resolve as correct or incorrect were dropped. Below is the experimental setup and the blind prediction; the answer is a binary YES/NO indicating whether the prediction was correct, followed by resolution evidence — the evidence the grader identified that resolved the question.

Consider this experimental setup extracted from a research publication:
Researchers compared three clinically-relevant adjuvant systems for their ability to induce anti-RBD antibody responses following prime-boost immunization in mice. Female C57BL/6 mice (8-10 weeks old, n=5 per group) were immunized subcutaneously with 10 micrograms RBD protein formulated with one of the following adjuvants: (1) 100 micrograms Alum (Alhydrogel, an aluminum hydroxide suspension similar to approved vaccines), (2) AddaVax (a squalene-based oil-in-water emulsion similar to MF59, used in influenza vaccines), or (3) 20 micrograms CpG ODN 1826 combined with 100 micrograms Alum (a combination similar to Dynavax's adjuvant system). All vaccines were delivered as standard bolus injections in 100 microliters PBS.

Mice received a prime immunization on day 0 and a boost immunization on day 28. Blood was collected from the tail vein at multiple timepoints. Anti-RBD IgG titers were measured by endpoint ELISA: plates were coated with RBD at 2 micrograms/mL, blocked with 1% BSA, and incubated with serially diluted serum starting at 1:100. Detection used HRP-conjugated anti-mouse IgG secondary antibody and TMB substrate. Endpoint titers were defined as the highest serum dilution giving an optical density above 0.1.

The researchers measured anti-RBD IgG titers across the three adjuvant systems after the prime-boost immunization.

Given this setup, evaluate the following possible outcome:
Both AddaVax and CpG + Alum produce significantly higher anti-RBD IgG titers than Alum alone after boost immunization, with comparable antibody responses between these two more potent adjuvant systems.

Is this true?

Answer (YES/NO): NO